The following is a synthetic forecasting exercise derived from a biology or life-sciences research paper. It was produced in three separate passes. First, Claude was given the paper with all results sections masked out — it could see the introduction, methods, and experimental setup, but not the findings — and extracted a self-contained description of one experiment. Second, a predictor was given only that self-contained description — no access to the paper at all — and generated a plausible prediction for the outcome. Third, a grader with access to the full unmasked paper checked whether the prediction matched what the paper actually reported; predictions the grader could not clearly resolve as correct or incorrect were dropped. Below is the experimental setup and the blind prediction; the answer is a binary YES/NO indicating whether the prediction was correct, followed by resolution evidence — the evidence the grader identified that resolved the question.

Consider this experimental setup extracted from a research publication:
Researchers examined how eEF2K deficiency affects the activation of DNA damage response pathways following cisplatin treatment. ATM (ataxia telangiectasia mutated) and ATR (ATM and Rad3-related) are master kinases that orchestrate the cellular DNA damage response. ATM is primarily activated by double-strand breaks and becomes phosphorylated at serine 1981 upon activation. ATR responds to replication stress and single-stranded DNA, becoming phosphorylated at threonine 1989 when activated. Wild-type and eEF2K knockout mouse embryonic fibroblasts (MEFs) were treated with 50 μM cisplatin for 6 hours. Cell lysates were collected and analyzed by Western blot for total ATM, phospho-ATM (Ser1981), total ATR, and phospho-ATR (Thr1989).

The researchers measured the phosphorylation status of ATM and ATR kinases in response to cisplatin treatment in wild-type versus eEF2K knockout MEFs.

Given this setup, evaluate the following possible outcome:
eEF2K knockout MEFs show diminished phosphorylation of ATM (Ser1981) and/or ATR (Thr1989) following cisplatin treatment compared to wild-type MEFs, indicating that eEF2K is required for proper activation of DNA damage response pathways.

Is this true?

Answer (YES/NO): YES